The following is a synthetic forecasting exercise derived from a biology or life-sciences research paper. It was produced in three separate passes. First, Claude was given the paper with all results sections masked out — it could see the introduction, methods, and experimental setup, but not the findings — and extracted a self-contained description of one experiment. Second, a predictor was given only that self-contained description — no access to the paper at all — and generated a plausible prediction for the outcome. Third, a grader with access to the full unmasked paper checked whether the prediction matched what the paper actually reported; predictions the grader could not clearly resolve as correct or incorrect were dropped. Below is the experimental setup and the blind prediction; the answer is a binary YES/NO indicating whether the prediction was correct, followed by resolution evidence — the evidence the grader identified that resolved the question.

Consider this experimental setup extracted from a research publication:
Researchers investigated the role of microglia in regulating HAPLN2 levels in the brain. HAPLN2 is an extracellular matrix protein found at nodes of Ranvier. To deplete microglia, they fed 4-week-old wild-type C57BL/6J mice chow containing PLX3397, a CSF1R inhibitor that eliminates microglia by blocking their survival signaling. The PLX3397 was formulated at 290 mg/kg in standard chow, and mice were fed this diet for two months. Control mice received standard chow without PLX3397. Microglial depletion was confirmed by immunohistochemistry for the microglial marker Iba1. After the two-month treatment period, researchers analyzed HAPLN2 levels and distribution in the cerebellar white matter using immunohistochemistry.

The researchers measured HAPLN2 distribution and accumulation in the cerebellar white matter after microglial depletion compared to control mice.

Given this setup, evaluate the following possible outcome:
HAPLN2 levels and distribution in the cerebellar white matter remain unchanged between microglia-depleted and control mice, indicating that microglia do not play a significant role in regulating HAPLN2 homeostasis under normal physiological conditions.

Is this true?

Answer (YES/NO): NO